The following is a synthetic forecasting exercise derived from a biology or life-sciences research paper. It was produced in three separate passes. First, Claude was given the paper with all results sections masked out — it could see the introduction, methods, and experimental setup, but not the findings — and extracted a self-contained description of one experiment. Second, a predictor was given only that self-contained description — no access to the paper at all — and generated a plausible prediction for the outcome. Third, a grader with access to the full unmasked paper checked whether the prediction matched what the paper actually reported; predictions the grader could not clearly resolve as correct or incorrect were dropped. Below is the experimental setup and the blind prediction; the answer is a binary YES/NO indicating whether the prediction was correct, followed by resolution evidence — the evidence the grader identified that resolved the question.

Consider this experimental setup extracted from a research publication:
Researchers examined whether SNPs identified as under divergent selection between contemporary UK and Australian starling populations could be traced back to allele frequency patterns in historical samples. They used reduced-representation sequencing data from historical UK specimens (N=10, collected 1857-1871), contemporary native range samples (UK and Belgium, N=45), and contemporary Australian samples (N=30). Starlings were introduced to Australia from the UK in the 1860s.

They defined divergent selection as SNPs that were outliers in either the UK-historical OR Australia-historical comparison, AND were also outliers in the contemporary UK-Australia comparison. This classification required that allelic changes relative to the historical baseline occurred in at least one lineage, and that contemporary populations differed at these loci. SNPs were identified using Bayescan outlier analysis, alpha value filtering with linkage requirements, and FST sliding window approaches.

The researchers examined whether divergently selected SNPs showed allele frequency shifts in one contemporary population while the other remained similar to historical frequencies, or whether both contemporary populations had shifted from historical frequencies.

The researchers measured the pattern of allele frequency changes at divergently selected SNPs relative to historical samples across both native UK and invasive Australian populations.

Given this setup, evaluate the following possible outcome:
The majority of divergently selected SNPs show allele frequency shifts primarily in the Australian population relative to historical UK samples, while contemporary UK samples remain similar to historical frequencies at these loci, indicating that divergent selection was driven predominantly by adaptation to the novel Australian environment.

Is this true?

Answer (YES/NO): YES